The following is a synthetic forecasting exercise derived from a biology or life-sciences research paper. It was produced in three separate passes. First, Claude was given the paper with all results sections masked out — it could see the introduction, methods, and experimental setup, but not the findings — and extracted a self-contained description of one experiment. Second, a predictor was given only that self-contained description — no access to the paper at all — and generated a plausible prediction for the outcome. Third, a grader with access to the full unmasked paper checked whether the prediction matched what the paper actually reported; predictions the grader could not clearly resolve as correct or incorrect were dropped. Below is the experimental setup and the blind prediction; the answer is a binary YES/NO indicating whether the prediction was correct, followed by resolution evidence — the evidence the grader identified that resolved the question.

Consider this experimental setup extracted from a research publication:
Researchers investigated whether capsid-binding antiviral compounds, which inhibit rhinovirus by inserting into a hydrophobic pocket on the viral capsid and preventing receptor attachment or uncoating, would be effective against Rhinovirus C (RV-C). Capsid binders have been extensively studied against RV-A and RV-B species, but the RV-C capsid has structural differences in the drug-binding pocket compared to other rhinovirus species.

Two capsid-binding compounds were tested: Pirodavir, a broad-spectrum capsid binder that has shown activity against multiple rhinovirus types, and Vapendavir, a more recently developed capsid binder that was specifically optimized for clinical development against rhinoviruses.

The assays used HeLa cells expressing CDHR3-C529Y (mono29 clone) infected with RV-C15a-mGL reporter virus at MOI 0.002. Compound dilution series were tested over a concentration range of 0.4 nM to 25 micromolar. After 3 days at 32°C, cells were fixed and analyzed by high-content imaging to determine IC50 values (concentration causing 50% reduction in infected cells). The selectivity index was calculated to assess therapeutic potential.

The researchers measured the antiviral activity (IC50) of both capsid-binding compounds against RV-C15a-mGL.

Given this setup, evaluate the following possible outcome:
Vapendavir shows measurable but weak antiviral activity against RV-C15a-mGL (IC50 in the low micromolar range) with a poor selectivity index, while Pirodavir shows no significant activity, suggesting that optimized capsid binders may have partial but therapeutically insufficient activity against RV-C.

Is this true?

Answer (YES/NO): NO